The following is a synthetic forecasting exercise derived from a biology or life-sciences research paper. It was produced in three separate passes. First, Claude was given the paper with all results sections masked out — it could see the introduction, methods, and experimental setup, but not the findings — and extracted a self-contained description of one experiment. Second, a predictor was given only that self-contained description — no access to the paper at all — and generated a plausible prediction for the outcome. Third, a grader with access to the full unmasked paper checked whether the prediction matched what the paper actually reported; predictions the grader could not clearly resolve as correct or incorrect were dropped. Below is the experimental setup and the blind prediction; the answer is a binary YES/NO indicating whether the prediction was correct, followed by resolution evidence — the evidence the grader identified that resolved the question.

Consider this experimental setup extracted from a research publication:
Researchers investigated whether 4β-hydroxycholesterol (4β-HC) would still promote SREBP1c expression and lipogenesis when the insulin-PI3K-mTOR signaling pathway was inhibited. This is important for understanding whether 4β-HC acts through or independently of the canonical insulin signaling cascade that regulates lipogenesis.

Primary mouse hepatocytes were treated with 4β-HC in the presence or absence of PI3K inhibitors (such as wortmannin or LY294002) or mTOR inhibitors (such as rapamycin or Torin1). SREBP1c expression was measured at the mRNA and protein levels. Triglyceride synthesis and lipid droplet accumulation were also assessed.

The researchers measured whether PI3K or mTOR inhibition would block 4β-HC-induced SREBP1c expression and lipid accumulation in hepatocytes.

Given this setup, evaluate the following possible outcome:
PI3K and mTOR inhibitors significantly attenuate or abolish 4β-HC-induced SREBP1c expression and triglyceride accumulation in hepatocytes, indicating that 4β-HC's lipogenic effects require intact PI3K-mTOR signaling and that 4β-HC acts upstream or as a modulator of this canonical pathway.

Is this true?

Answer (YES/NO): NO